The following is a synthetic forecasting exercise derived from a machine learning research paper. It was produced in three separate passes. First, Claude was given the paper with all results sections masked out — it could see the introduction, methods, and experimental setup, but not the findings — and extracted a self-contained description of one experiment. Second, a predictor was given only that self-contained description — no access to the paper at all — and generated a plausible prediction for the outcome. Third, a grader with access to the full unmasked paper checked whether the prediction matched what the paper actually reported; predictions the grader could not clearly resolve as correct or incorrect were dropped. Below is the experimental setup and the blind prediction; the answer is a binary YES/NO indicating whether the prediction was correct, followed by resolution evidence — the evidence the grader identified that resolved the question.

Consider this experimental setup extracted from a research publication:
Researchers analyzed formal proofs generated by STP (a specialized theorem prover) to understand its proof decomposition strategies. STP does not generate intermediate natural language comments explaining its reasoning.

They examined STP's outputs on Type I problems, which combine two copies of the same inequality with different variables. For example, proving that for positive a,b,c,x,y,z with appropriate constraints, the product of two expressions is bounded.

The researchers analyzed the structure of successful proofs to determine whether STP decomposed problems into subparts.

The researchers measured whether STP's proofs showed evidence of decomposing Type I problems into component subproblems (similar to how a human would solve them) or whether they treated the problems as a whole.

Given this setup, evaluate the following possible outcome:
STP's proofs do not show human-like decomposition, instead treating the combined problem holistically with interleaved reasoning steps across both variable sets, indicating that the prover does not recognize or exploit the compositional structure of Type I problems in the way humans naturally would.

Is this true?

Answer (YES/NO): NO